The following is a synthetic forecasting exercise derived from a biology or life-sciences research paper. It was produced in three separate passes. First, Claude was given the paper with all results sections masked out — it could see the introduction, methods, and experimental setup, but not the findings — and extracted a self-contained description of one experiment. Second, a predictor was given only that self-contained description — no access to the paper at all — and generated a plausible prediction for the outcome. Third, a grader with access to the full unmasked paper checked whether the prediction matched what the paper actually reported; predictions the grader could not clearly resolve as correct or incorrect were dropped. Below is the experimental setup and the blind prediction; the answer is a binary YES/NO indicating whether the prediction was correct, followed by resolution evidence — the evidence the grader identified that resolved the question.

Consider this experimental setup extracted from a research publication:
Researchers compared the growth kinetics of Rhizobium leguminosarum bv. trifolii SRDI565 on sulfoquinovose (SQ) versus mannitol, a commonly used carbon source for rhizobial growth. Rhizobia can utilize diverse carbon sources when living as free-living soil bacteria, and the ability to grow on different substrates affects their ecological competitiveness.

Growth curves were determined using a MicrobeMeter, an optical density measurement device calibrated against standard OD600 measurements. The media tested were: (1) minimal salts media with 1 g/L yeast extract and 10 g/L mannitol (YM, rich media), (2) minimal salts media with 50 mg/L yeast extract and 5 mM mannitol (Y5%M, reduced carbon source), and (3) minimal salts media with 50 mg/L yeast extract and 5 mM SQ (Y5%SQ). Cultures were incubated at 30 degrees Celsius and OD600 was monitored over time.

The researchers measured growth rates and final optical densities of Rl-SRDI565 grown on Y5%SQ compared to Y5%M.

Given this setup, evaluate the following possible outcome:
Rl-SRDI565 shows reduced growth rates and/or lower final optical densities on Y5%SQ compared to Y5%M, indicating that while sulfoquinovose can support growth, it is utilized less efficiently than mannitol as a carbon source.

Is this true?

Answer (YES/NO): NO